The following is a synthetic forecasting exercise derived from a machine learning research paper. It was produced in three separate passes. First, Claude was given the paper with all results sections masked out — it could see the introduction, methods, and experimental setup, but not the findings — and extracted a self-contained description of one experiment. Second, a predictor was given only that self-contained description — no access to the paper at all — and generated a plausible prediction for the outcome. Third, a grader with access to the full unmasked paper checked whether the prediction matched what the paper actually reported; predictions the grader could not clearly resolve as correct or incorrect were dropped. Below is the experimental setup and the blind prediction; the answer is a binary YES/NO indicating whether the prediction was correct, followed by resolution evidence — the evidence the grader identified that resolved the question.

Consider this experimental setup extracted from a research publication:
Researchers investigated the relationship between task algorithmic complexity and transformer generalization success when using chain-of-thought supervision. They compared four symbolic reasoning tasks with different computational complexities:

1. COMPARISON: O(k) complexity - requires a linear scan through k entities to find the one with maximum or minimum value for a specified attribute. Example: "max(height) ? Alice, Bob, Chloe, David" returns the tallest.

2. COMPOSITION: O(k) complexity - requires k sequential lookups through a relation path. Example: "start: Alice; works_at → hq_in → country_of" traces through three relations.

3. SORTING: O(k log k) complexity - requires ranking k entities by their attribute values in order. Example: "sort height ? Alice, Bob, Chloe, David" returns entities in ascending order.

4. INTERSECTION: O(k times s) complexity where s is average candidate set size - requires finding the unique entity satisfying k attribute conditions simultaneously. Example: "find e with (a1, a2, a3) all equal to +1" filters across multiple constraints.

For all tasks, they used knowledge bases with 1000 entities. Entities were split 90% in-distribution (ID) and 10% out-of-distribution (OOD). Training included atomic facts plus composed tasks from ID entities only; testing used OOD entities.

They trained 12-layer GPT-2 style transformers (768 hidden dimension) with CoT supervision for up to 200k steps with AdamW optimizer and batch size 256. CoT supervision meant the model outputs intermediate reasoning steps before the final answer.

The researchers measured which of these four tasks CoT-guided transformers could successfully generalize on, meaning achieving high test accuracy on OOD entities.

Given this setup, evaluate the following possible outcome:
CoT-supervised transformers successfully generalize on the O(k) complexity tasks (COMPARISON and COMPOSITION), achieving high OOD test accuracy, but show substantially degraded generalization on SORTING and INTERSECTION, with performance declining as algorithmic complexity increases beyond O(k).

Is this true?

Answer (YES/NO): NO